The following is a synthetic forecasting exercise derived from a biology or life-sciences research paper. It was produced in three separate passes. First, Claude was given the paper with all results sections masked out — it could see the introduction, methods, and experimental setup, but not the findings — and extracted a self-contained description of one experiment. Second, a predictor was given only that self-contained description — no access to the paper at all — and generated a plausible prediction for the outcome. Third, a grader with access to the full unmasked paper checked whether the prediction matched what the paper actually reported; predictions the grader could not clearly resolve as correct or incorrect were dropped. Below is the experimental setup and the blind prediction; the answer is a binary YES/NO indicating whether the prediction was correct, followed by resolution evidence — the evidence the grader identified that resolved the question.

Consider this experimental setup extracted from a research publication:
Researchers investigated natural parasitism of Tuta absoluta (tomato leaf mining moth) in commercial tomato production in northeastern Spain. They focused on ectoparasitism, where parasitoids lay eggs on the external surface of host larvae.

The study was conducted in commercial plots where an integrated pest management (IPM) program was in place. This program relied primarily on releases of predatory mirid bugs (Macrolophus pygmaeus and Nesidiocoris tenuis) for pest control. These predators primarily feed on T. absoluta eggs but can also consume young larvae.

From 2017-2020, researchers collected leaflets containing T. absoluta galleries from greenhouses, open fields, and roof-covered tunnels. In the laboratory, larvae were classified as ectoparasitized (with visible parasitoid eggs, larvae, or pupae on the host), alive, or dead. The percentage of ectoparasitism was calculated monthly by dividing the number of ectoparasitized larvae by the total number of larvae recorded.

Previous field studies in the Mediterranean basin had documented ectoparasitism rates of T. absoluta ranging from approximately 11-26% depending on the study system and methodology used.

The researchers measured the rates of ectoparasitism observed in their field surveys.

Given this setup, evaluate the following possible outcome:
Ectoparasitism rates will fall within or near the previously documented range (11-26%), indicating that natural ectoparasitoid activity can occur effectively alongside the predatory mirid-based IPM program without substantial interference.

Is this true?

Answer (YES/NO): YES